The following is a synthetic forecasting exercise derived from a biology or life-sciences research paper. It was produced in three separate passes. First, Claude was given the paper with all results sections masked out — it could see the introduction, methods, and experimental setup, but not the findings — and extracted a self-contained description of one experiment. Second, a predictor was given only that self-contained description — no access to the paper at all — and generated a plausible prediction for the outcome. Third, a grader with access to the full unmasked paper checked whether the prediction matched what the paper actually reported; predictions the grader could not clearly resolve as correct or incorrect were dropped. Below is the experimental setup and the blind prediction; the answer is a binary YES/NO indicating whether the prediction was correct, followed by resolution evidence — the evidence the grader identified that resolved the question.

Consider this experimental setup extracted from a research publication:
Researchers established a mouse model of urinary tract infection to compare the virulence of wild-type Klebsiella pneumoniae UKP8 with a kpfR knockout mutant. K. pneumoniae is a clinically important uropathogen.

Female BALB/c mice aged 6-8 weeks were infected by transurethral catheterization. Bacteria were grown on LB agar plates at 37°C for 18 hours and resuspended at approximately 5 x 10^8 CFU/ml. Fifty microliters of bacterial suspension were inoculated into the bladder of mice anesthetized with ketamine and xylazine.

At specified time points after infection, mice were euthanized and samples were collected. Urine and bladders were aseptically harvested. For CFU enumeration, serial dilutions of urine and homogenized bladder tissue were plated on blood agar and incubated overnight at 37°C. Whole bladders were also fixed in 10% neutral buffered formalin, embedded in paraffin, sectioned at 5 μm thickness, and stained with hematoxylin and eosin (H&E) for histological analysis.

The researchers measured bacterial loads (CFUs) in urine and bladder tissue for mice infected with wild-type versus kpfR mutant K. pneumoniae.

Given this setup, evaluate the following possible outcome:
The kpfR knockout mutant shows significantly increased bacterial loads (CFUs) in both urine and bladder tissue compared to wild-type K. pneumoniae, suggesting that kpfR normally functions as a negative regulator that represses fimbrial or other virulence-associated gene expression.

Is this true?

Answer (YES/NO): NO